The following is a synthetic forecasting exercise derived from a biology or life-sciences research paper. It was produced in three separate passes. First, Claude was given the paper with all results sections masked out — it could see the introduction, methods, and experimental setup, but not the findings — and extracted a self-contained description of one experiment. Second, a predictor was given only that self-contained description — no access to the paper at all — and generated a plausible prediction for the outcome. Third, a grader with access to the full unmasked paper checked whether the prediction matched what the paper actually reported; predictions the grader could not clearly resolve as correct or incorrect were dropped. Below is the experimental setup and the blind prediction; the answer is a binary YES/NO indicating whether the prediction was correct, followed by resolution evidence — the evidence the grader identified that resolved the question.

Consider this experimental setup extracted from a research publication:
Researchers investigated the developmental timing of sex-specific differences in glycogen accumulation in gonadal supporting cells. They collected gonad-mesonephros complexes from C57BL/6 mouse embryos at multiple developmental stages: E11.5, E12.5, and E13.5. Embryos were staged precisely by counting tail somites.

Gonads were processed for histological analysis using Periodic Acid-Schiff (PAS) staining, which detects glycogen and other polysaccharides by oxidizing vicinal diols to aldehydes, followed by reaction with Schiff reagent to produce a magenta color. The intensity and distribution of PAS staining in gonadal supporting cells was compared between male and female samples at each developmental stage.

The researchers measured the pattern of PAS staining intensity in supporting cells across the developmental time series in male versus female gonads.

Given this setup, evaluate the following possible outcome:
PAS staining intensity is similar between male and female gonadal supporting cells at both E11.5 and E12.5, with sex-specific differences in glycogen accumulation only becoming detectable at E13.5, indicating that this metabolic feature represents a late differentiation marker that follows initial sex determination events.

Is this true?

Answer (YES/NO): NO